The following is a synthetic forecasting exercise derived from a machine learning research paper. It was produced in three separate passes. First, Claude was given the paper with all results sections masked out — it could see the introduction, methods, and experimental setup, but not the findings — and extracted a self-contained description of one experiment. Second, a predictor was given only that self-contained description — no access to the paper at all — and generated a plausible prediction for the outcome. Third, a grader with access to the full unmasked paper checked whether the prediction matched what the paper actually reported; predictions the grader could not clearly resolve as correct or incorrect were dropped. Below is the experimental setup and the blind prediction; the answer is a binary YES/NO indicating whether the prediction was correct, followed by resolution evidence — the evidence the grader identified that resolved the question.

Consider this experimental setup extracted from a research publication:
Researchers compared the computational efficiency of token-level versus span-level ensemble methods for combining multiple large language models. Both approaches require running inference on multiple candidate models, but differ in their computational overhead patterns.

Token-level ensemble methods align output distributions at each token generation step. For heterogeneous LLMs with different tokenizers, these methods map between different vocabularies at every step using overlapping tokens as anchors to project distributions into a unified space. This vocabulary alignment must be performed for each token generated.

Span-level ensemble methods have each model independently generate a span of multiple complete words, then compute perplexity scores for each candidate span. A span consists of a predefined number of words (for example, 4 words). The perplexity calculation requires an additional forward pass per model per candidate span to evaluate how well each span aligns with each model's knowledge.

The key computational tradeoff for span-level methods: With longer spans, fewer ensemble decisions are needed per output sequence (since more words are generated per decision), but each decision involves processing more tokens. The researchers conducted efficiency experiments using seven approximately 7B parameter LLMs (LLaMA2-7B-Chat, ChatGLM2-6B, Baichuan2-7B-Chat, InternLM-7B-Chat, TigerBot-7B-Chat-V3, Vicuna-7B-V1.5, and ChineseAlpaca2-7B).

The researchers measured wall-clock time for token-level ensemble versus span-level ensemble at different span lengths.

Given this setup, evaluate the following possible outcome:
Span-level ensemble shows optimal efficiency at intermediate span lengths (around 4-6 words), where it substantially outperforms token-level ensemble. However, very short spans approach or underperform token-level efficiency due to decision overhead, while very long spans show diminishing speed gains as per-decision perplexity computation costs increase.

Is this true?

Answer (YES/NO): NO